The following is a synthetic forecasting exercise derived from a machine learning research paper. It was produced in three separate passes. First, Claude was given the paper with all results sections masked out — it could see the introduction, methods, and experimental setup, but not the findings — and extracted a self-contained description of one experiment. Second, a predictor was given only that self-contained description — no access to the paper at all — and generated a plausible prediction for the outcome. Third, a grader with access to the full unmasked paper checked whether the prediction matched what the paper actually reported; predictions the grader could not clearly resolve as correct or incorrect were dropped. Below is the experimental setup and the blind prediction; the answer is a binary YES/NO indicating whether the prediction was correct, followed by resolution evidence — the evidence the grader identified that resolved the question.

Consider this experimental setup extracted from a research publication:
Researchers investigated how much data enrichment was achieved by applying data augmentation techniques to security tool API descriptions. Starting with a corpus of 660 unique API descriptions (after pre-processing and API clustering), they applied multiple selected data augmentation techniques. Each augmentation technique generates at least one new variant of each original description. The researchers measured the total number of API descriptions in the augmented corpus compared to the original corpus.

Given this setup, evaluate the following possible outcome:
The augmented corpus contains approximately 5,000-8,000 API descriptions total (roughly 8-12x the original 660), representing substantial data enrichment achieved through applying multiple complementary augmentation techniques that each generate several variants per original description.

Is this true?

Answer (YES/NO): NO